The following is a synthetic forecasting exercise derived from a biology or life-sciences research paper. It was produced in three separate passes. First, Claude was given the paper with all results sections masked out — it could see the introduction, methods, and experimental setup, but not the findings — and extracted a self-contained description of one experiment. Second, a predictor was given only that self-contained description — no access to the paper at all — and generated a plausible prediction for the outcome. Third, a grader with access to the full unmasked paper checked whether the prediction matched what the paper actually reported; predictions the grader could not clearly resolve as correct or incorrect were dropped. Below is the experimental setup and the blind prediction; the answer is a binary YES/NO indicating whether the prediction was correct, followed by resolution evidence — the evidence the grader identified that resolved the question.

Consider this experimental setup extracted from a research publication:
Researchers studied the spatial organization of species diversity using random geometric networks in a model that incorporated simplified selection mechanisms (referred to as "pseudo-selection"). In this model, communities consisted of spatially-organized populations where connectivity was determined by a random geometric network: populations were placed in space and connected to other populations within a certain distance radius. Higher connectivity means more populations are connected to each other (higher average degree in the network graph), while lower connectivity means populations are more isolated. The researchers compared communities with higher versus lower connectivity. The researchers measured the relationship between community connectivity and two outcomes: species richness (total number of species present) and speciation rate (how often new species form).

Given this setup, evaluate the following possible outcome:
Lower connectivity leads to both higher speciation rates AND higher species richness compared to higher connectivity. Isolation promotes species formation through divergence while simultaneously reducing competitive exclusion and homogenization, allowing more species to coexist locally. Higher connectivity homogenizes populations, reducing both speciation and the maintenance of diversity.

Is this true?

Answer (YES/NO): NO